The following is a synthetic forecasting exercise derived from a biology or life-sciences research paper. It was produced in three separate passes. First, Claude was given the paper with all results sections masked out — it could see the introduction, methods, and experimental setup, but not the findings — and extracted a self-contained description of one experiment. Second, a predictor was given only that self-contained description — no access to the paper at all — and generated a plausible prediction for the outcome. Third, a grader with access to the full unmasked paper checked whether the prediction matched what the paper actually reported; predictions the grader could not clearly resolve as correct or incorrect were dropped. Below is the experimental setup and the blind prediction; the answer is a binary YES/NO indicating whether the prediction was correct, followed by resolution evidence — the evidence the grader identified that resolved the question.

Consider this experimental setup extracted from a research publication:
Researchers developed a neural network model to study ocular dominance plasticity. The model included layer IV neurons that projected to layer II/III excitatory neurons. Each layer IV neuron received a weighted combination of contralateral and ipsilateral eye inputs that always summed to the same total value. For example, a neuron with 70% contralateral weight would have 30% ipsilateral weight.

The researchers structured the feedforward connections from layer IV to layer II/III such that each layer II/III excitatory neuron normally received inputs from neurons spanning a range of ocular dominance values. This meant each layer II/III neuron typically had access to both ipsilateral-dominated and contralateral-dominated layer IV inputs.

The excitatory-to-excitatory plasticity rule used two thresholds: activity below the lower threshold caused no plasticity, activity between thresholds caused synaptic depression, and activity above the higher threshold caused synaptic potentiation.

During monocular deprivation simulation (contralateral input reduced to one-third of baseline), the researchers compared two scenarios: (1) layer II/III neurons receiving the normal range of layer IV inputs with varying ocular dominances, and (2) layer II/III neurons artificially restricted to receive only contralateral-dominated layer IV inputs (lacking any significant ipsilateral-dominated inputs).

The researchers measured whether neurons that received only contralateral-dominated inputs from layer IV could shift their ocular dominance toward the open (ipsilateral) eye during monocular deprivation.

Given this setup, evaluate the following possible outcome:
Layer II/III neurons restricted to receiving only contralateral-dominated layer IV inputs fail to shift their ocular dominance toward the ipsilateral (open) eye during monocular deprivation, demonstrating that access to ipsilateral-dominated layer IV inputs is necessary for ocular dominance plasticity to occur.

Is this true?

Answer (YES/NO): YES